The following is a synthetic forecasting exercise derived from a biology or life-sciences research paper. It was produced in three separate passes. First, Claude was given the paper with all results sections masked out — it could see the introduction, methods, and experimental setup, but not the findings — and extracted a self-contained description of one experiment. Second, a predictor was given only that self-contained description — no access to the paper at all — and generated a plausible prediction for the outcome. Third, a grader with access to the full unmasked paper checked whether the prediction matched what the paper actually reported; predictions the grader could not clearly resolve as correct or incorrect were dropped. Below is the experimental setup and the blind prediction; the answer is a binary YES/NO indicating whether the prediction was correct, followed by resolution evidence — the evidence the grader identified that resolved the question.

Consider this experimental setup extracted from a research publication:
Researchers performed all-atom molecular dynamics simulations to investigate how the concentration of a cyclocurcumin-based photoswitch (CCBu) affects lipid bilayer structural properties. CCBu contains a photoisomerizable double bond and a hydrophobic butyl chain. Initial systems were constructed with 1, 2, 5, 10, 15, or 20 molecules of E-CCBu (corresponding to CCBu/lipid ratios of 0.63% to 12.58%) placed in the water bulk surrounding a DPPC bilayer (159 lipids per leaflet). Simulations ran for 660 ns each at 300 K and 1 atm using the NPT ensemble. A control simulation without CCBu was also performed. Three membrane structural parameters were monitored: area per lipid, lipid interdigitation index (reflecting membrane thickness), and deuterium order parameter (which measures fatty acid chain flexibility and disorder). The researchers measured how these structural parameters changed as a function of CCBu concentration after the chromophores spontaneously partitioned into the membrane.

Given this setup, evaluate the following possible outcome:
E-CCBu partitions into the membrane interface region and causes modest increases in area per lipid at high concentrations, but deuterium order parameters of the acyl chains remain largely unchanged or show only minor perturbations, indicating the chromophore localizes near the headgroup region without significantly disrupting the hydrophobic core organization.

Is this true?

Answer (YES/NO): NO